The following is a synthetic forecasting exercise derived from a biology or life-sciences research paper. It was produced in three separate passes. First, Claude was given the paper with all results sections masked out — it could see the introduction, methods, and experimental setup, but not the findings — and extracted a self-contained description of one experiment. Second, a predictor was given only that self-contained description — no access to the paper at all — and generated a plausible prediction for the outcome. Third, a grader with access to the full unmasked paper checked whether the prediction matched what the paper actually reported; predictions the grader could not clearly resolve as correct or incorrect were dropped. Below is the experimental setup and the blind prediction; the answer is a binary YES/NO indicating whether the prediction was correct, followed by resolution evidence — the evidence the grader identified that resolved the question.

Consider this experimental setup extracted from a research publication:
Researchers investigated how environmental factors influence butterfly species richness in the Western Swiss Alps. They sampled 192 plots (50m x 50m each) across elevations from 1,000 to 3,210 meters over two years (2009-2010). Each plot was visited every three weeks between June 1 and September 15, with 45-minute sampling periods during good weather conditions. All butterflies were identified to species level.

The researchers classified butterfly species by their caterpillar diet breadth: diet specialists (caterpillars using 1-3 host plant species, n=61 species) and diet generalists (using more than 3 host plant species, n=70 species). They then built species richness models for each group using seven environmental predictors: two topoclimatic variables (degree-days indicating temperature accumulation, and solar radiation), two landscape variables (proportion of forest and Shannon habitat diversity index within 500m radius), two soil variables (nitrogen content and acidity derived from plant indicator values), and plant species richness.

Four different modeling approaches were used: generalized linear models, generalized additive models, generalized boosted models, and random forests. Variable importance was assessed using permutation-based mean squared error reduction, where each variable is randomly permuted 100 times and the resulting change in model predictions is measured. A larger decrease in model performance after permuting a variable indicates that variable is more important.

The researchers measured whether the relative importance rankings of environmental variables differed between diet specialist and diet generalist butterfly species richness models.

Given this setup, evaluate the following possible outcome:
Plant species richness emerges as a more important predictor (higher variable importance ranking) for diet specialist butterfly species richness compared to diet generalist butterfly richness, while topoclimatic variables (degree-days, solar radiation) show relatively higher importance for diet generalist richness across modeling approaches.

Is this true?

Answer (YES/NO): YES